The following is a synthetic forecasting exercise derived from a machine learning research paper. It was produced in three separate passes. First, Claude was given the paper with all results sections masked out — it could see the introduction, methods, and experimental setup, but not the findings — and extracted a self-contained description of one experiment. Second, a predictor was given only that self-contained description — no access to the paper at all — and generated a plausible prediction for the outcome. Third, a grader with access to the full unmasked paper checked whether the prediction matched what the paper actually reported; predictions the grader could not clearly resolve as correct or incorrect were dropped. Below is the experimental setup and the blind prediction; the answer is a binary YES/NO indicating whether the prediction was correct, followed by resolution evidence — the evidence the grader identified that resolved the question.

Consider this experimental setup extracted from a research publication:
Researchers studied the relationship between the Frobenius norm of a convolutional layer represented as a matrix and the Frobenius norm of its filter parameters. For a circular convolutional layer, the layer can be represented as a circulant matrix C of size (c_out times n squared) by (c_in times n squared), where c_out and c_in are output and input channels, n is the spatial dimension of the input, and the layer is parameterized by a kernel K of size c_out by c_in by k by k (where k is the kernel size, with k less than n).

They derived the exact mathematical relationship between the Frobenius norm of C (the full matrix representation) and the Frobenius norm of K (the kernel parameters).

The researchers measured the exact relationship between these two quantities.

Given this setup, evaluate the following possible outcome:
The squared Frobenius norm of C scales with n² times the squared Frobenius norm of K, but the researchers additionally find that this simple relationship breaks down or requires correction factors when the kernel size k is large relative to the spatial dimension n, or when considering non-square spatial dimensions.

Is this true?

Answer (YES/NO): NO